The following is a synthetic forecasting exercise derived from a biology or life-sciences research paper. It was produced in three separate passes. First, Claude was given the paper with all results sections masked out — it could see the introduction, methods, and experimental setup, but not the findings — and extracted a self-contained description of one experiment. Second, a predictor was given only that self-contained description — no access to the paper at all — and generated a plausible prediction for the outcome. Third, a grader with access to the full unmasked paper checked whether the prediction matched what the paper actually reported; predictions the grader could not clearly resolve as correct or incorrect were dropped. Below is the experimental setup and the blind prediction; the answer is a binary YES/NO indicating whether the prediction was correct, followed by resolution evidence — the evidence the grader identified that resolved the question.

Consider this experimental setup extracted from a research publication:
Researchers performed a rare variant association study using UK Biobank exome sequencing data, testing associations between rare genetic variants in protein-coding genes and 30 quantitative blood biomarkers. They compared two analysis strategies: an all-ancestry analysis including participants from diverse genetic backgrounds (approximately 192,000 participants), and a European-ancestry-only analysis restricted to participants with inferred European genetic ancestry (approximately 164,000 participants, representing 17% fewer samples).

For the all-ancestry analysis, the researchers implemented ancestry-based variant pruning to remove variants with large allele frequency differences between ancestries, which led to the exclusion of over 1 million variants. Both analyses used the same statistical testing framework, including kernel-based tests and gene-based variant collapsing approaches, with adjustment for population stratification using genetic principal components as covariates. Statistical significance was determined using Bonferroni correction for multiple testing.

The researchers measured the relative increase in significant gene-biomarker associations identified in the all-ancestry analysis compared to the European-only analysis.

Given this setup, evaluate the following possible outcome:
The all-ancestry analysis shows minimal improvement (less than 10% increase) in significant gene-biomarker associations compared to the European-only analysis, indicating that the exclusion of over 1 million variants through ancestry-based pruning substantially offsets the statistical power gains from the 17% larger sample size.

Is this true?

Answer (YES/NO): NO